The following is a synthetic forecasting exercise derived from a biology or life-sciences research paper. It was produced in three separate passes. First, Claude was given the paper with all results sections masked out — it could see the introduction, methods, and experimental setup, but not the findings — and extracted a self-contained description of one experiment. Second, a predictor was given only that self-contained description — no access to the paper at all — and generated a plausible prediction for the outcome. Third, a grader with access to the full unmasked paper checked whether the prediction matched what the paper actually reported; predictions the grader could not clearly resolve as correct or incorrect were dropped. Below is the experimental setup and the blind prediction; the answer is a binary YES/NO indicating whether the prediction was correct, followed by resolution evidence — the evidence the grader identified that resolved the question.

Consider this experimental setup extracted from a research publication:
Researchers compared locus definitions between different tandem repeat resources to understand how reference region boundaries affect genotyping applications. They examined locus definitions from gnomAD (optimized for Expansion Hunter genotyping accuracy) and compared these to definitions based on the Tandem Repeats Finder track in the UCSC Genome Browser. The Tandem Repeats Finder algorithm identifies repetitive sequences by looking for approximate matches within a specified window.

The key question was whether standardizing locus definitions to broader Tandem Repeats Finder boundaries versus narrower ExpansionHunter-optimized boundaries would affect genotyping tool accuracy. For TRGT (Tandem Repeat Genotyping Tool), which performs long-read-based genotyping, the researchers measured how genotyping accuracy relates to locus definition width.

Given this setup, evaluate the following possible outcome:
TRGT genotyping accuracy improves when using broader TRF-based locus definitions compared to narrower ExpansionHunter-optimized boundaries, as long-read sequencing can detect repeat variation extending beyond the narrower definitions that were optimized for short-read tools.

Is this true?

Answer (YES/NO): YES